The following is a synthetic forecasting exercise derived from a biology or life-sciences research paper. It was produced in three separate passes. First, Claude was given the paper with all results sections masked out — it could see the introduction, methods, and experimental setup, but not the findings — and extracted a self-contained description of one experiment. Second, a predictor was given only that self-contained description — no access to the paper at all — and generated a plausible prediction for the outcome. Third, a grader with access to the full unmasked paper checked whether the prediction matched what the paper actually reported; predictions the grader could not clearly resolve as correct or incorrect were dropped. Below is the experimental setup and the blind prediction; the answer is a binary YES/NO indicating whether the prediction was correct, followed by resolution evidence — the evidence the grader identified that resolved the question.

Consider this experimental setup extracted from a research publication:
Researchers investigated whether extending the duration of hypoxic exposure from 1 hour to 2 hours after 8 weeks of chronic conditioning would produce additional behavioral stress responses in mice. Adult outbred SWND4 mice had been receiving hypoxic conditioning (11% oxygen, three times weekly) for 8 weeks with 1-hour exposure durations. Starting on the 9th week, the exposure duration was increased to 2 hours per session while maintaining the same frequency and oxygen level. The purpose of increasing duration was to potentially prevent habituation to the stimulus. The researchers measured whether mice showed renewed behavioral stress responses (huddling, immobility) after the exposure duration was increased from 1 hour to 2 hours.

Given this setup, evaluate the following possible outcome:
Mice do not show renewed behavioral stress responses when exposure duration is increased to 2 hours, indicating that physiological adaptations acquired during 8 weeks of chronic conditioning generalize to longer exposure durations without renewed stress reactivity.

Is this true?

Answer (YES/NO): YES